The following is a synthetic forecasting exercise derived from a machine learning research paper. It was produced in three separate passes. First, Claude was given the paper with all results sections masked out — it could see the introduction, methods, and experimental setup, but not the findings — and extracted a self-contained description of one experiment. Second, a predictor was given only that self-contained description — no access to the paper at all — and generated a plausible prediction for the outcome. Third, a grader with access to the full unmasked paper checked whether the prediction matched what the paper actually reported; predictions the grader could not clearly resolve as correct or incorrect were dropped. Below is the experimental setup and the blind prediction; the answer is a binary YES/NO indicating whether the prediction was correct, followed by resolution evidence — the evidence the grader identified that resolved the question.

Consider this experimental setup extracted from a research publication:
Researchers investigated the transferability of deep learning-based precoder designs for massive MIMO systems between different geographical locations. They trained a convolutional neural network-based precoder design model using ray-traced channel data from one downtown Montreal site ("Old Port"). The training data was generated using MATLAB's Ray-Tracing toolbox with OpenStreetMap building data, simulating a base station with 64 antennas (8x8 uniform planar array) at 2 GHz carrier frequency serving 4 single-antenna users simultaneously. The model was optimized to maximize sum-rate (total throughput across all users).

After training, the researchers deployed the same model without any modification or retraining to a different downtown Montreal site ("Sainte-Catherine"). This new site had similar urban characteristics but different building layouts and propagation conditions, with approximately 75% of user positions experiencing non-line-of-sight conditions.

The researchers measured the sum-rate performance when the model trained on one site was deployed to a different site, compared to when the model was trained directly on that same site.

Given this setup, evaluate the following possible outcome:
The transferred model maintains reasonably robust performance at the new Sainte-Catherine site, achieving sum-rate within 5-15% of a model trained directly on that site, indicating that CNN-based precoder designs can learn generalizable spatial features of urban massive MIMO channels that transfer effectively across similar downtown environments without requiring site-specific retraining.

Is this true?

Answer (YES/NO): NO